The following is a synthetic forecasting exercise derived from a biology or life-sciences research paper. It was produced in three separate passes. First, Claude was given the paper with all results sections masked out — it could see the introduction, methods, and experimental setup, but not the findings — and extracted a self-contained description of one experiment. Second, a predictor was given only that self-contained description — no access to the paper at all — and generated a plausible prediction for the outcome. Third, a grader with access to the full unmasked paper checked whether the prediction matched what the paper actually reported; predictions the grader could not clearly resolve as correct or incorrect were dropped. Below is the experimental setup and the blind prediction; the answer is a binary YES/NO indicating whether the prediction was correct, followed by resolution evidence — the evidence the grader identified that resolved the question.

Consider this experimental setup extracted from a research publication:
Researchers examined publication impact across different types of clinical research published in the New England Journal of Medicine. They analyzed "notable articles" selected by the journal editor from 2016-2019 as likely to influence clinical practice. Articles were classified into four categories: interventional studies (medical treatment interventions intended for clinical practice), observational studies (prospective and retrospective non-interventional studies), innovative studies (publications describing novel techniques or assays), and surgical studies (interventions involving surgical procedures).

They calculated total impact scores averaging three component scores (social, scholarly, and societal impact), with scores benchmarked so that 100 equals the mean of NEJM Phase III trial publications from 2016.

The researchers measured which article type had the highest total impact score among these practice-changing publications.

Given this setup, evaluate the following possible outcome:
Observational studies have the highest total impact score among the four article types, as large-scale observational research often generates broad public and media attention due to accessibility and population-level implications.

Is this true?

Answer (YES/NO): YES